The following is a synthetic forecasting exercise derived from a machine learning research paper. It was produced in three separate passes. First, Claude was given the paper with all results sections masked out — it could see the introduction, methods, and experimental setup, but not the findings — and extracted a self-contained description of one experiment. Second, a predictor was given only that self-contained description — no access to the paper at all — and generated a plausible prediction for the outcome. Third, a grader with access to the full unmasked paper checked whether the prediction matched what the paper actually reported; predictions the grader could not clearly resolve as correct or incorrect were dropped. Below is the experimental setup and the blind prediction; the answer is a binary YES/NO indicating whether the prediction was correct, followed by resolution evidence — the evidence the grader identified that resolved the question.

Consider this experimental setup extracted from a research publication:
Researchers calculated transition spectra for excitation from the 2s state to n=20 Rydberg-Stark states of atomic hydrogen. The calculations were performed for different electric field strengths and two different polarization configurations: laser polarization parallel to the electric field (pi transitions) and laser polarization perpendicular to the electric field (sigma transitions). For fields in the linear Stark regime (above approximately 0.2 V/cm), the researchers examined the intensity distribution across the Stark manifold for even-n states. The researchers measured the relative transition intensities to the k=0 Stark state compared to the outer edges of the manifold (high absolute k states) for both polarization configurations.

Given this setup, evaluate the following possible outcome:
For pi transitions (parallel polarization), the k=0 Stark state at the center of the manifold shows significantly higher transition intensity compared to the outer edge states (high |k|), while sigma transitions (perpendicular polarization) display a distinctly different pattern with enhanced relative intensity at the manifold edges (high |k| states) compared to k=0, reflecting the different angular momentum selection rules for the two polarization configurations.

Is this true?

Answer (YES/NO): NO